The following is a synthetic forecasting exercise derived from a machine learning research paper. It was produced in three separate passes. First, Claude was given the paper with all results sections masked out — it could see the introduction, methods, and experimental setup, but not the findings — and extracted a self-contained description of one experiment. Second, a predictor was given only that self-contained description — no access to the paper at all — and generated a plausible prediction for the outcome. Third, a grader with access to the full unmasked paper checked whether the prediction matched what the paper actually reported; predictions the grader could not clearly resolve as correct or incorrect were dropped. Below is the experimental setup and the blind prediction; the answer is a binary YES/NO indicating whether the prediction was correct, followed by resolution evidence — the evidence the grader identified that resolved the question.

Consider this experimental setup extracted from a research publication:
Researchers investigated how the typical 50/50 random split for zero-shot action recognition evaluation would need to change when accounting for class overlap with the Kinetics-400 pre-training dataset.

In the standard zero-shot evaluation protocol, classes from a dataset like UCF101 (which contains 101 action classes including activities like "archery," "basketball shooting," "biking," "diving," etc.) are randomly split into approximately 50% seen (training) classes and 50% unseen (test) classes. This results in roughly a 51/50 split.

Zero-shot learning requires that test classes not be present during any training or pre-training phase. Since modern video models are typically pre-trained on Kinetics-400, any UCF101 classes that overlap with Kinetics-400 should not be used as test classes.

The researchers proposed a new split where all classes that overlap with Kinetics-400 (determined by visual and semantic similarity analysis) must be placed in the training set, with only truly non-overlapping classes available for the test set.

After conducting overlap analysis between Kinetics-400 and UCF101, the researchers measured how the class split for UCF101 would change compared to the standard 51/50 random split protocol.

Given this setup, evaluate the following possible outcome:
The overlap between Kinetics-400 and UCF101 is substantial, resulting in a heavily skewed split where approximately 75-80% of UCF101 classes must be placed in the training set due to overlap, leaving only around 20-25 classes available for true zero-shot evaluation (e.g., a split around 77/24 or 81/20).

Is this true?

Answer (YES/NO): NO